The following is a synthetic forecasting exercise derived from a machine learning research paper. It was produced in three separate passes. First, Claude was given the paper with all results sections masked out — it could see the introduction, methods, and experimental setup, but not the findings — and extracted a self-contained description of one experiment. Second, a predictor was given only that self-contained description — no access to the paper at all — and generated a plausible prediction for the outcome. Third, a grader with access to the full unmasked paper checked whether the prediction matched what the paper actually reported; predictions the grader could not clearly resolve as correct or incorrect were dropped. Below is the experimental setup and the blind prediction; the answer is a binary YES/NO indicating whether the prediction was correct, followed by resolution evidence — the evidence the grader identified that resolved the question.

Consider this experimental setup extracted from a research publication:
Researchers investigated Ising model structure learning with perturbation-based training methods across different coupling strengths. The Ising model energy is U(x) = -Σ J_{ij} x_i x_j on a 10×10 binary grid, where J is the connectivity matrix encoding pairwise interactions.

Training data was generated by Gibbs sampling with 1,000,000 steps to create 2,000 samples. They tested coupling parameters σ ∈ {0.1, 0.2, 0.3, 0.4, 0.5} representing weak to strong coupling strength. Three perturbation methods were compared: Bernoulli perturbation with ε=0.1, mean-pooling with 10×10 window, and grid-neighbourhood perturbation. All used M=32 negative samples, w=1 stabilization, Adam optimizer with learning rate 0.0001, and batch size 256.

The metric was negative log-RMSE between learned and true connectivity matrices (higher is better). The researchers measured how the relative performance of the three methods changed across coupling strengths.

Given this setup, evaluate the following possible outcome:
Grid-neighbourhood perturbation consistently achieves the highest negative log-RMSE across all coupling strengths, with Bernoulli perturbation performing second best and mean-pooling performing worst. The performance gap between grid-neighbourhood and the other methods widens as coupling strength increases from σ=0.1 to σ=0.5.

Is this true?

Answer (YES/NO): NO